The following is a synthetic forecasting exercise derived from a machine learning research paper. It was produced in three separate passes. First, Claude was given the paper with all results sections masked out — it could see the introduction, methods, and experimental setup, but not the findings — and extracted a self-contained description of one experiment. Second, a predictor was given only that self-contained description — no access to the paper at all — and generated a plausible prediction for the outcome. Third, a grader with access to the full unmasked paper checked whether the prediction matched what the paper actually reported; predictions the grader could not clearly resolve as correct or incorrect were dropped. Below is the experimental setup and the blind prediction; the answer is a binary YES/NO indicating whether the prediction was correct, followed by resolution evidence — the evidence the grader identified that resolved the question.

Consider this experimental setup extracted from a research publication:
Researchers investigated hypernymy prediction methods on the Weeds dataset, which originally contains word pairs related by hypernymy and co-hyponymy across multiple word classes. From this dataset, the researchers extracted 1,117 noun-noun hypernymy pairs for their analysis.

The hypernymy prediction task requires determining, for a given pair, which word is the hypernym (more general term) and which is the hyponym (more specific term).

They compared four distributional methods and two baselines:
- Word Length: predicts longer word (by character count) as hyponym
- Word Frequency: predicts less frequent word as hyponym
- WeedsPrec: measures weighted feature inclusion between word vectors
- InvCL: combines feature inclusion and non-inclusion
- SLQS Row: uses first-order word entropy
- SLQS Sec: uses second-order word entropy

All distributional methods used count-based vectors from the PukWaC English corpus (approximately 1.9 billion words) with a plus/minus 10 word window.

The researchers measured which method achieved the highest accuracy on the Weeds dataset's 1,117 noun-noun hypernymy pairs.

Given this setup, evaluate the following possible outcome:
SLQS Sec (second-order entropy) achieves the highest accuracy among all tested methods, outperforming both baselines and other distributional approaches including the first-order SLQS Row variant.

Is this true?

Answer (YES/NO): NO